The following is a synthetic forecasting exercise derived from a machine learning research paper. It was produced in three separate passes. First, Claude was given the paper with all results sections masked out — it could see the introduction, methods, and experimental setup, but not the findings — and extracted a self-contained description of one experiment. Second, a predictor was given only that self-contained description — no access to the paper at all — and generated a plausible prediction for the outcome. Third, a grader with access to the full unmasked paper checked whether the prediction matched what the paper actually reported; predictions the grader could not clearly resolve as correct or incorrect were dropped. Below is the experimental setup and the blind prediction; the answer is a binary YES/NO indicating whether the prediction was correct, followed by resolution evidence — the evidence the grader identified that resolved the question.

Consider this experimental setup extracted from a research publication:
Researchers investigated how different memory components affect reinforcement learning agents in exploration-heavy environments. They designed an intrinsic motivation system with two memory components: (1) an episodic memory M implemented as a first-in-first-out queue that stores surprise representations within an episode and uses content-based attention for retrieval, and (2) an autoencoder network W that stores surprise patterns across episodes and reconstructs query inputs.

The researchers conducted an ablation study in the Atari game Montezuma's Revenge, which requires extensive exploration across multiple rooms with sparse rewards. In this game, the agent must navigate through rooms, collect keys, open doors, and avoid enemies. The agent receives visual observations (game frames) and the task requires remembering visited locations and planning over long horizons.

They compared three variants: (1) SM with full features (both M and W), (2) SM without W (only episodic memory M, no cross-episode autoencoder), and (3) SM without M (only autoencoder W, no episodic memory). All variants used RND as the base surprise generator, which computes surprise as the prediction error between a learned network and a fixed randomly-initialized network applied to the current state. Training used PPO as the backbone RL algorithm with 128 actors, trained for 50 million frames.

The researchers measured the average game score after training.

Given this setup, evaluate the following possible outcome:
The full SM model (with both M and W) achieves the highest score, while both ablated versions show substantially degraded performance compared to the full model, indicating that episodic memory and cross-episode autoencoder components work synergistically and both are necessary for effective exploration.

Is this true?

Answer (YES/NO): YES